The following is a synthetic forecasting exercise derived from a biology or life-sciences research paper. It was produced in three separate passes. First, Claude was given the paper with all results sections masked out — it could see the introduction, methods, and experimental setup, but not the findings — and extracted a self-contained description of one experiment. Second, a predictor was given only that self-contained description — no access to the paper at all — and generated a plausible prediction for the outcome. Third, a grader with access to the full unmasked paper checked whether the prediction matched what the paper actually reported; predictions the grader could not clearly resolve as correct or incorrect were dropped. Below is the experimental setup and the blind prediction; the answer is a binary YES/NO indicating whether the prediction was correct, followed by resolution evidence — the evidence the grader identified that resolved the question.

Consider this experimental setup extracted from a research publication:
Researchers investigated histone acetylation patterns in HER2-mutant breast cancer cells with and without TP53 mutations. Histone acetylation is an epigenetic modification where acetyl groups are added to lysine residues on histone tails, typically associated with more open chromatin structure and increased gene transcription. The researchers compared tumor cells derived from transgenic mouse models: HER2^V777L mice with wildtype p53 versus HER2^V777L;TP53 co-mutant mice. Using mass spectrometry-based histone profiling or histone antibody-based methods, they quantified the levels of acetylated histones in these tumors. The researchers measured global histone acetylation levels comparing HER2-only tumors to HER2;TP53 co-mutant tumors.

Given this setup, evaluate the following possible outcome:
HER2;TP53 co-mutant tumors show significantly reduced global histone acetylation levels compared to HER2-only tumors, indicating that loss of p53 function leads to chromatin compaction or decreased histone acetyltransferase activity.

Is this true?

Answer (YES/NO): NO